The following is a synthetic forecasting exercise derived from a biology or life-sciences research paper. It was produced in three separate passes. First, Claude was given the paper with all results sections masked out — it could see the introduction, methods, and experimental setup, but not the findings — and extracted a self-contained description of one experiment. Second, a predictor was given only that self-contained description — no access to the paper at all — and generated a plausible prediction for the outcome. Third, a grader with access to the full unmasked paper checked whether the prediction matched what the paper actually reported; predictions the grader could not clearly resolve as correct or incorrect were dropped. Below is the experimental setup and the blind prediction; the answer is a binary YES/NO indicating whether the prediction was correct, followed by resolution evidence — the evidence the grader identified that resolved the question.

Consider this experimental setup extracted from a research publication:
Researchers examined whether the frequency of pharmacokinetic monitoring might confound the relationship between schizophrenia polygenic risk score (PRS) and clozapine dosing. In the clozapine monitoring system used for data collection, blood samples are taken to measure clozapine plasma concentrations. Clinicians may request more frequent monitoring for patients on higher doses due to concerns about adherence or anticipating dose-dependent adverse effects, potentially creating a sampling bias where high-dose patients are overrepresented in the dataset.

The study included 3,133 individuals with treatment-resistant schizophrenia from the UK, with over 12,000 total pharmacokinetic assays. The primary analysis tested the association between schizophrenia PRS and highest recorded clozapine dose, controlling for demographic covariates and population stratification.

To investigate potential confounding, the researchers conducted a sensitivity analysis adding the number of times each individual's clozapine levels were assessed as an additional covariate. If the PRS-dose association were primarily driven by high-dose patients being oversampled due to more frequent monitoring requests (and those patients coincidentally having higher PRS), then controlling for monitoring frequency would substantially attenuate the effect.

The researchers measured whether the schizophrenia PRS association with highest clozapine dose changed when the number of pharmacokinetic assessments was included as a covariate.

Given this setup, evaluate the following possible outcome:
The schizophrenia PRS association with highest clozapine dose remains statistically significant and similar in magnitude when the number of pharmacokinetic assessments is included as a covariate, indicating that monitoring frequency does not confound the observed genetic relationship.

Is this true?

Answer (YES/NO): YES